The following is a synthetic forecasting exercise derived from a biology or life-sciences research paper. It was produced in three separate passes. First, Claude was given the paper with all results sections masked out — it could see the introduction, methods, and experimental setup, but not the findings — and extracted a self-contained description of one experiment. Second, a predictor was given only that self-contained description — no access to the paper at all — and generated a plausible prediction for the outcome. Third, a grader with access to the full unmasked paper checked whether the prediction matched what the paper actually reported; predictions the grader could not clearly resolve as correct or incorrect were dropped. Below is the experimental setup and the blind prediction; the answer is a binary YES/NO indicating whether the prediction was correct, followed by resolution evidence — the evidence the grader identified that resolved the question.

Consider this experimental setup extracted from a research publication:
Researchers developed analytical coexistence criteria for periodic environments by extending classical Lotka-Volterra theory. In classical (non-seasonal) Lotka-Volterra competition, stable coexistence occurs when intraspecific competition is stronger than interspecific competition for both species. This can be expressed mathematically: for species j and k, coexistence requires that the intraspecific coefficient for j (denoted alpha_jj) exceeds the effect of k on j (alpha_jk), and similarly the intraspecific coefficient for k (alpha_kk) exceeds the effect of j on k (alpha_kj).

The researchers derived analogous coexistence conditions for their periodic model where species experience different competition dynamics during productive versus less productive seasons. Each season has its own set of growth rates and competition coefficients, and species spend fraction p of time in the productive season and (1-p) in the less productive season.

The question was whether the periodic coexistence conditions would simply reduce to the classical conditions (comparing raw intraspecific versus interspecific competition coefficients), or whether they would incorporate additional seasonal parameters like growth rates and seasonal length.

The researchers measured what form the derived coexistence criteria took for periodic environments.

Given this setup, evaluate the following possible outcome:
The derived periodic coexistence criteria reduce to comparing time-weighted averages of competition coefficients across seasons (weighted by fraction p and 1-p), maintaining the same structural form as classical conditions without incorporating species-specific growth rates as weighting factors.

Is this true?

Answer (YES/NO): NO